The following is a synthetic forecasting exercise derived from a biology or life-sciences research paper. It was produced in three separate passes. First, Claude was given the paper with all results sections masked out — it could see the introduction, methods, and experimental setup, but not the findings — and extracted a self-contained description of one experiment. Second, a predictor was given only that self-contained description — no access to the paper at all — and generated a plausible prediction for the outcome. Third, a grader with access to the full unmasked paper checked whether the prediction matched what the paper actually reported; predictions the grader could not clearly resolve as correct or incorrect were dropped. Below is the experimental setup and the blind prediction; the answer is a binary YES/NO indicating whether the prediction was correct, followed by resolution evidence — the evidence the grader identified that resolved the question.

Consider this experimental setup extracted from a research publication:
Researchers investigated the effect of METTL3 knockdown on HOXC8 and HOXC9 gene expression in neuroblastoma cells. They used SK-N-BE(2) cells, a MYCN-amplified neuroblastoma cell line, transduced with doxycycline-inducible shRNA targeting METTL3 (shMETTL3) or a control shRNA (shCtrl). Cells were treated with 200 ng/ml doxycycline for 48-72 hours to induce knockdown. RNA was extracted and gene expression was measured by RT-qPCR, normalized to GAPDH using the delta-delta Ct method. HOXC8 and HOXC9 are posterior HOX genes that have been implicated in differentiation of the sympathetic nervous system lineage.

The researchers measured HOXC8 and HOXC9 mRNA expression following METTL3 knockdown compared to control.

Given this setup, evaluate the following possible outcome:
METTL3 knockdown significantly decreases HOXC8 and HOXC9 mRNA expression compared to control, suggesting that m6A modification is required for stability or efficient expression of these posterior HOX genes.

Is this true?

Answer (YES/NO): NO